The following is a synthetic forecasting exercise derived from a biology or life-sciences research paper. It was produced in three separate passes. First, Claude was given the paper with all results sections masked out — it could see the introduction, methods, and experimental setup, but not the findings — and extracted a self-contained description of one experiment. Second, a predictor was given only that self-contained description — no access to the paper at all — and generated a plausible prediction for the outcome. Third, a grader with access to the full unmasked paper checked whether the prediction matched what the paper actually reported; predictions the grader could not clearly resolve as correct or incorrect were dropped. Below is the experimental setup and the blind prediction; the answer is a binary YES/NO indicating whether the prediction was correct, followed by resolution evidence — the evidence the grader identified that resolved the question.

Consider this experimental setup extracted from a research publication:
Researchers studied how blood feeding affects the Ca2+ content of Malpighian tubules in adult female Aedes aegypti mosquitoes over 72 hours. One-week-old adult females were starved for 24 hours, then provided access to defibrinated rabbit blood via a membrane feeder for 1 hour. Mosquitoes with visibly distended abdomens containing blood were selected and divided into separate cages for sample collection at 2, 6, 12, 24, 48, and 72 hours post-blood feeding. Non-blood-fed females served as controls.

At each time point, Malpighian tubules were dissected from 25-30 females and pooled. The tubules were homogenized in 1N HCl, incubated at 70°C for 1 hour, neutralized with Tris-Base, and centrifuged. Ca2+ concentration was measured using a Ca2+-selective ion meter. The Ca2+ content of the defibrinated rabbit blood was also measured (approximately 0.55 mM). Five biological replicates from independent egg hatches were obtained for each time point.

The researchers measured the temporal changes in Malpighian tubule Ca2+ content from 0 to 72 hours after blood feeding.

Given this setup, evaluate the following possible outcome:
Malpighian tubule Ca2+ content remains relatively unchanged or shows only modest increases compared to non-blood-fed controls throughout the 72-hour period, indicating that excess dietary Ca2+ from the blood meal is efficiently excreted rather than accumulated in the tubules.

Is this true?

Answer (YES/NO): NO